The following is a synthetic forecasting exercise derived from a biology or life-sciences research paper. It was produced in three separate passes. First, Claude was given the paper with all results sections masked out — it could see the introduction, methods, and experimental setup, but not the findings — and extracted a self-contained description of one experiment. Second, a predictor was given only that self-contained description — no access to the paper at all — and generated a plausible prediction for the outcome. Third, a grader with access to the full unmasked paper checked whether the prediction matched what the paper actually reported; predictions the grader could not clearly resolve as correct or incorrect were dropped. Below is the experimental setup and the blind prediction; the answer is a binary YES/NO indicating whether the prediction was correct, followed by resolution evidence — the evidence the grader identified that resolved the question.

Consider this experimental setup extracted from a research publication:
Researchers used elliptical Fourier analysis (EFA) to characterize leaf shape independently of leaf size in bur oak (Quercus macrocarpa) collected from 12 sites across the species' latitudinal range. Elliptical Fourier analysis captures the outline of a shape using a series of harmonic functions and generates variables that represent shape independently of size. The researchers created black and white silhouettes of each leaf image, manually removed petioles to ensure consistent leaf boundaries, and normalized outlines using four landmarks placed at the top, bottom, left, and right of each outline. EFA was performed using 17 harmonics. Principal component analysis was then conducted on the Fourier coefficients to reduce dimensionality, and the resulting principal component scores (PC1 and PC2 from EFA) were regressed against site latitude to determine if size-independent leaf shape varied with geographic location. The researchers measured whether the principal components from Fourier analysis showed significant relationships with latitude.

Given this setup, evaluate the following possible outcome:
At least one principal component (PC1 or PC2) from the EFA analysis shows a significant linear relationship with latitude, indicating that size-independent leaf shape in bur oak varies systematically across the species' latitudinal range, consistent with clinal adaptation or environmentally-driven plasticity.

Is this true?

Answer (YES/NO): NO